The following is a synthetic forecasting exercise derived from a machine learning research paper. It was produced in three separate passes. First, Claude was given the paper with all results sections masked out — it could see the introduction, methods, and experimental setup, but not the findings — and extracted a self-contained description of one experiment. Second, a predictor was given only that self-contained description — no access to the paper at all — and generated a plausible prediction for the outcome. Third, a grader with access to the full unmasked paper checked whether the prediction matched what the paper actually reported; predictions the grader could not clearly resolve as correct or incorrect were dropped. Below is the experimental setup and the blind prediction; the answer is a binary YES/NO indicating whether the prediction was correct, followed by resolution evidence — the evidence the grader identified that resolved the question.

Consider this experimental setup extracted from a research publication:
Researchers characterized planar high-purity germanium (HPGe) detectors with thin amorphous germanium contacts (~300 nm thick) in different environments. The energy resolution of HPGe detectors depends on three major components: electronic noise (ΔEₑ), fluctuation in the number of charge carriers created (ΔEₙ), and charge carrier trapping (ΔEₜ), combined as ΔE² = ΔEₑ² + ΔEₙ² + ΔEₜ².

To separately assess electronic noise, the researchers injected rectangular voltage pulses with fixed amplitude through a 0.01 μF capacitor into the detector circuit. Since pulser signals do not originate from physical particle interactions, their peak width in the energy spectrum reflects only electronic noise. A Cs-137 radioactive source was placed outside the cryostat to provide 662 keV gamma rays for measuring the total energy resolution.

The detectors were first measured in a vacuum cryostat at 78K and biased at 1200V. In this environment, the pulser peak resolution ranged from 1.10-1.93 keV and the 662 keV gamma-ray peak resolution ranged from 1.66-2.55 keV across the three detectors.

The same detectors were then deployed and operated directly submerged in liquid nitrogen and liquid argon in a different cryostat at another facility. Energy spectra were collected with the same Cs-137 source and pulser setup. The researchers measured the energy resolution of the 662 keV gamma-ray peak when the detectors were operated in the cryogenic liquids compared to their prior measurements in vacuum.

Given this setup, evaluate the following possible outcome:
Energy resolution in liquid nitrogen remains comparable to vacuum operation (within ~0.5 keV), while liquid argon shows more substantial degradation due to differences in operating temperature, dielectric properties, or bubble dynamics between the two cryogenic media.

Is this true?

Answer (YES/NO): NO